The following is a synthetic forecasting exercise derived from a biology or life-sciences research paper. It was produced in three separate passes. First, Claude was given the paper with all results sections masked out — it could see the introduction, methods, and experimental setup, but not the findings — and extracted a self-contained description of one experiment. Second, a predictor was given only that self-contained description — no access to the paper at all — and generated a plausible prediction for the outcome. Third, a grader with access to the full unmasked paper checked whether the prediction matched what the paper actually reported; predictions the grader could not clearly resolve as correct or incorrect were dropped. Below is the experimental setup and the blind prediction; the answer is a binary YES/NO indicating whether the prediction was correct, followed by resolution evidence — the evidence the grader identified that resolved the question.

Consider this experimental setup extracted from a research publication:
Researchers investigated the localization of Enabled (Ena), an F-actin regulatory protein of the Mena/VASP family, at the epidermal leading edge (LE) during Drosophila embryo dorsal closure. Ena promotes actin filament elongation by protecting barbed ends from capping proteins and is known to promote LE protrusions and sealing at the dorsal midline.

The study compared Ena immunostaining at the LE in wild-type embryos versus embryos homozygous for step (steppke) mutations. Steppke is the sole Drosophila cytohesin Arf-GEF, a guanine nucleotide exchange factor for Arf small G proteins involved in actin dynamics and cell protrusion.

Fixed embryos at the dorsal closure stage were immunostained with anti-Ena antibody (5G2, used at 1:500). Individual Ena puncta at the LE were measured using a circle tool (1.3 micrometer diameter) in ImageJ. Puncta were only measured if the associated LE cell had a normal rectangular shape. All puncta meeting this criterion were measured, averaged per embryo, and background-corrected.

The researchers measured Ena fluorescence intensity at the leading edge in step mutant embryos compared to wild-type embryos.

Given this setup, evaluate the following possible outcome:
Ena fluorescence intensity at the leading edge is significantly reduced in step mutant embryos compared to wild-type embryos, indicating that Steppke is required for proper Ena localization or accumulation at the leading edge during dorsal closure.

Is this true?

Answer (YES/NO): YES